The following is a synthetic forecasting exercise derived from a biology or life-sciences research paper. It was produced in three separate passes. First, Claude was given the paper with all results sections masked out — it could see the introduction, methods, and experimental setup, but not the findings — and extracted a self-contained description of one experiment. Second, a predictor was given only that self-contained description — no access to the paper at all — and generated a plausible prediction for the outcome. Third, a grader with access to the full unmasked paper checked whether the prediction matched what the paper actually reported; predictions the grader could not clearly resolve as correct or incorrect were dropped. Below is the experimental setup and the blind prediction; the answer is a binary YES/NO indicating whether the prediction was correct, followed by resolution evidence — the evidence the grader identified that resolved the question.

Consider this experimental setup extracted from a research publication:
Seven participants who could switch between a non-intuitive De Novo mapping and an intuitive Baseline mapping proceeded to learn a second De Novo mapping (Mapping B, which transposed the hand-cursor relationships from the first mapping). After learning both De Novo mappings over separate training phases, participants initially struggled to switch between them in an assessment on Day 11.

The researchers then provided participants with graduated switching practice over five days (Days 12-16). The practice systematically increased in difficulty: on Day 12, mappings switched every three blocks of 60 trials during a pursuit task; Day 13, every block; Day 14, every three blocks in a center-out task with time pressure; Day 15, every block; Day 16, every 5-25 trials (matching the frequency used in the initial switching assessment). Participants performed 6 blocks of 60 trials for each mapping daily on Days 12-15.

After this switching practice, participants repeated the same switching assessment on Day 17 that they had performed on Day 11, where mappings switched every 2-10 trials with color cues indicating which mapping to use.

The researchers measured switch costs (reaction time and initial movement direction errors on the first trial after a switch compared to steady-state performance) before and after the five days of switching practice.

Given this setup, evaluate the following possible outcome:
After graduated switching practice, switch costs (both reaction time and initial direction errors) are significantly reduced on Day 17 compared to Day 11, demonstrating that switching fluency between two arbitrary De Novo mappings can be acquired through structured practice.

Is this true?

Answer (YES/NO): NO